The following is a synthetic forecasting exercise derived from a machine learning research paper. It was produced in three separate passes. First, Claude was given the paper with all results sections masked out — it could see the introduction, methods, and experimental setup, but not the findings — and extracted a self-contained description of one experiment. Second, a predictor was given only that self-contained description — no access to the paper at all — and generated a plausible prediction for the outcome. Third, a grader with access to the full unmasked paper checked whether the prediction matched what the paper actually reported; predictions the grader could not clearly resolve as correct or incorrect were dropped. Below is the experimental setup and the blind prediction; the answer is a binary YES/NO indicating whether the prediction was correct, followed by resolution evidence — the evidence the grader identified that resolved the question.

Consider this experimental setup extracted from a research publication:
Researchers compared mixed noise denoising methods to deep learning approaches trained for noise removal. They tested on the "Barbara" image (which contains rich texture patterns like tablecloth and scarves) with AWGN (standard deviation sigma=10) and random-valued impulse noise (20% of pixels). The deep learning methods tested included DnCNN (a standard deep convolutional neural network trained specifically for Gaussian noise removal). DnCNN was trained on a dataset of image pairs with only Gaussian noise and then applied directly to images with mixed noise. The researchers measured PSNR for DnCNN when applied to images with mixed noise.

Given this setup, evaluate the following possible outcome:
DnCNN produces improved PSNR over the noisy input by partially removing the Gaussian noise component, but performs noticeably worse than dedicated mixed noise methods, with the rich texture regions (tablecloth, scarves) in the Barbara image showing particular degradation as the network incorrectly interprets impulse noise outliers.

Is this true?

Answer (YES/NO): NO